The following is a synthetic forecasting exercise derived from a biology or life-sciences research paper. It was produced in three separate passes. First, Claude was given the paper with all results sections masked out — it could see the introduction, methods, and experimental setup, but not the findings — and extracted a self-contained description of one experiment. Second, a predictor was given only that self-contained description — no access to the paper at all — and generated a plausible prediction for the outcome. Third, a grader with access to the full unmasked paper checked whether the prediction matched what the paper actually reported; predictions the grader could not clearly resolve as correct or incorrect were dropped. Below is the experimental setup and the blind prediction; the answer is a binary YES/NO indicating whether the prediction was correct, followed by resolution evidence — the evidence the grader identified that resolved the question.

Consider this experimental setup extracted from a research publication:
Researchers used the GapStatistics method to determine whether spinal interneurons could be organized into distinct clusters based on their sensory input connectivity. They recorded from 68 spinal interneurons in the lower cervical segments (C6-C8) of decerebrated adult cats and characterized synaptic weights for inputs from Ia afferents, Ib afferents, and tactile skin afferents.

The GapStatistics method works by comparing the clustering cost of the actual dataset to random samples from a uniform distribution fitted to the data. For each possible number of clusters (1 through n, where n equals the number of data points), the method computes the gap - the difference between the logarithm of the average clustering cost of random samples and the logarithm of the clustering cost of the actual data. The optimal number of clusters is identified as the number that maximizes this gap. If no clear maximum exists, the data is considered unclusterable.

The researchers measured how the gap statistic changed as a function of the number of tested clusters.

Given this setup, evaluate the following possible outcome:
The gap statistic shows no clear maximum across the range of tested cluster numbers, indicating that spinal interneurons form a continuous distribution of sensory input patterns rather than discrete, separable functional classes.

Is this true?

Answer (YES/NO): YES